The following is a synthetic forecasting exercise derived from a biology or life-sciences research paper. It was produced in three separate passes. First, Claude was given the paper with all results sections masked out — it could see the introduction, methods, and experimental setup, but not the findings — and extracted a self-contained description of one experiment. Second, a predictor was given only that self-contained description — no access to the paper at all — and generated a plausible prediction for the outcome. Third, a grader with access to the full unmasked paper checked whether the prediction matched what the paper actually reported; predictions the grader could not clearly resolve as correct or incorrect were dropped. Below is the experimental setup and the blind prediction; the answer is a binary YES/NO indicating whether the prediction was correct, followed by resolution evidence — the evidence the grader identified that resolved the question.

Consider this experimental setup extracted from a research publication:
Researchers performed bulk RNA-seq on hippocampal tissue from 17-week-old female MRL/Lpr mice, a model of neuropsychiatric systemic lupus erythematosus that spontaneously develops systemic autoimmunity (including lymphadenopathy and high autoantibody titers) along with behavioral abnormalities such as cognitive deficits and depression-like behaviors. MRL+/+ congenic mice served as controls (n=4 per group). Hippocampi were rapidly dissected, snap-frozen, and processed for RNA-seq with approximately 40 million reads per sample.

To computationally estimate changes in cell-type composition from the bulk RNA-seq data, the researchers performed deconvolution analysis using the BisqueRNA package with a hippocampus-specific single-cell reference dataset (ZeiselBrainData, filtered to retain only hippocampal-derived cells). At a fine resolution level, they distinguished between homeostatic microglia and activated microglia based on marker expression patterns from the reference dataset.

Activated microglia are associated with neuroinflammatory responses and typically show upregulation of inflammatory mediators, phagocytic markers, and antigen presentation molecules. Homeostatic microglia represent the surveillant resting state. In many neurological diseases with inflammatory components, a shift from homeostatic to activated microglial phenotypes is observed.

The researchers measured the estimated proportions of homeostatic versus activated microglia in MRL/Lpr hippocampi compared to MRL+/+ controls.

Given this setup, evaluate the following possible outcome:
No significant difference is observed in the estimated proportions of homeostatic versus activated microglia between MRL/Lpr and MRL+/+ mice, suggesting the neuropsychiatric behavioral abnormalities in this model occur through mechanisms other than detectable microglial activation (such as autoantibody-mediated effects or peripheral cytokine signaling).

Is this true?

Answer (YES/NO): YES